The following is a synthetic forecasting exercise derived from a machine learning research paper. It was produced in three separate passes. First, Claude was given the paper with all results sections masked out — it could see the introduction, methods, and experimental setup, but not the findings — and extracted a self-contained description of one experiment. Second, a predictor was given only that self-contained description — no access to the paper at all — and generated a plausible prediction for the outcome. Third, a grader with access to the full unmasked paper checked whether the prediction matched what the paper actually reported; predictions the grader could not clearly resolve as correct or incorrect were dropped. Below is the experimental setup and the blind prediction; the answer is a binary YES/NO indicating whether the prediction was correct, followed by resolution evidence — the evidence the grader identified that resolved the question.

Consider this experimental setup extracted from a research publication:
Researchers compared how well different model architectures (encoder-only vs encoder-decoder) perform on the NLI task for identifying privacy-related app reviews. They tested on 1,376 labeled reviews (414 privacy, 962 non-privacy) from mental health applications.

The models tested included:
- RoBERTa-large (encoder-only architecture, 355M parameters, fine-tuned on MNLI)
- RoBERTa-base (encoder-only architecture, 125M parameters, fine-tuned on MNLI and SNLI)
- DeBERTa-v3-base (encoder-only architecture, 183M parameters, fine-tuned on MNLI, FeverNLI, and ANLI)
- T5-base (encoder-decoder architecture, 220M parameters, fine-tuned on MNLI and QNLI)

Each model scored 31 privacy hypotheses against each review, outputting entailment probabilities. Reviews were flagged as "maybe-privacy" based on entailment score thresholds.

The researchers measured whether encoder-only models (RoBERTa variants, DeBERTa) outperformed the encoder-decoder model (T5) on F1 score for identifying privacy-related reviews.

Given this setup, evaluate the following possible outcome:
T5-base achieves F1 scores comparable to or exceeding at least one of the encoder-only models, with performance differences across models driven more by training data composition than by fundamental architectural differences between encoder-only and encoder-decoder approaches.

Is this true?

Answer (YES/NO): NO